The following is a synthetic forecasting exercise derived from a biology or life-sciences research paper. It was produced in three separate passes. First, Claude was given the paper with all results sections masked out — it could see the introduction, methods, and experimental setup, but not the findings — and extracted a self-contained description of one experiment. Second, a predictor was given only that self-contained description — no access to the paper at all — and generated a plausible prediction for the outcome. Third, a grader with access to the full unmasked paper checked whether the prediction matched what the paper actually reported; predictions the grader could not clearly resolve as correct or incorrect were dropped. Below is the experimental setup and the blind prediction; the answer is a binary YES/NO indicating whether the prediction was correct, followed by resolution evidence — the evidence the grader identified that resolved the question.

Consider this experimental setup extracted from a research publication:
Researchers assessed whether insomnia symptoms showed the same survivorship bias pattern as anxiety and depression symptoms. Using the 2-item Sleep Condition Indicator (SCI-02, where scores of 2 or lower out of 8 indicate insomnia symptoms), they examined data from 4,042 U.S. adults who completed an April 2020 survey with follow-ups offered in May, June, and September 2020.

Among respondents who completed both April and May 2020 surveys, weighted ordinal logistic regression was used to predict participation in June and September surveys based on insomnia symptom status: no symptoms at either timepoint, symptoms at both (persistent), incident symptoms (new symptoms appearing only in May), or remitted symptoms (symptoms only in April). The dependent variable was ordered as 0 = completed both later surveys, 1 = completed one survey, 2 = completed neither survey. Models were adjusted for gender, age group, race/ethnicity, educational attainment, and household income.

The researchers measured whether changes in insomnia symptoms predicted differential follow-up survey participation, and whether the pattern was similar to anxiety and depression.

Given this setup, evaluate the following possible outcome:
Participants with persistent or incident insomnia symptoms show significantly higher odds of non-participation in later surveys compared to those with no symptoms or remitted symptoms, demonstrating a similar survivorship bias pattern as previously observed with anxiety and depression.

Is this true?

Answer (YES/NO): NO